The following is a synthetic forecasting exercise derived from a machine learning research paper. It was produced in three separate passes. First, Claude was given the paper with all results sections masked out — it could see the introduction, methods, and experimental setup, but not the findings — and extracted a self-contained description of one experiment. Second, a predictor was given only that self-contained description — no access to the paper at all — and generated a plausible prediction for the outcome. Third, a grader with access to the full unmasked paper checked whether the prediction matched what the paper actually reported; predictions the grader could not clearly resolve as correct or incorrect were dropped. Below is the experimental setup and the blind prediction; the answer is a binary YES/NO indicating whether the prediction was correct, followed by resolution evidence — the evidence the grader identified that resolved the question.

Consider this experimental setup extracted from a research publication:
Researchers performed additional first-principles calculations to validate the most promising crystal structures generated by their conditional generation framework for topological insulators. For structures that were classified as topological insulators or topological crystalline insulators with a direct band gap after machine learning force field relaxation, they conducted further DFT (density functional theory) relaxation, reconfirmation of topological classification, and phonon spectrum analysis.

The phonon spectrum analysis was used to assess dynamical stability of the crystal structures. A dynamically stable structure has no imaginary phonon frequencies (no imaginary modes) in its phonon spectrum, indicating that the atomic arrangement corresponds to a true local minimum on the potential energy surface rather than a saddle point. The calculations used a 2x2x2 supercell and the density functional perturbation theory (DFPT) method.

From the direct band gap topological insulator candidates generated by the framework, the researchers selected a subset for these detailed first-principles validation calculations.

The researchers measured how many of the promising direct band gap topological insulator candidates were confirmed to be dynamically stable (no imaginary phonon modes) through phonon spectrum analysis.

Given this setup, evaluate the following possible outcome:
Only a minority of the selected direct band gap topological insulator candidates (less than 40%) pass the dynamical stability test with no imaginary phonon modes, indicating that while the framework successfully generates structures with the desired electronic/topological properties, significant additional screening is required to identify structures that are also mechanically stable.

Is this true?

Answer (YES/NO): YES